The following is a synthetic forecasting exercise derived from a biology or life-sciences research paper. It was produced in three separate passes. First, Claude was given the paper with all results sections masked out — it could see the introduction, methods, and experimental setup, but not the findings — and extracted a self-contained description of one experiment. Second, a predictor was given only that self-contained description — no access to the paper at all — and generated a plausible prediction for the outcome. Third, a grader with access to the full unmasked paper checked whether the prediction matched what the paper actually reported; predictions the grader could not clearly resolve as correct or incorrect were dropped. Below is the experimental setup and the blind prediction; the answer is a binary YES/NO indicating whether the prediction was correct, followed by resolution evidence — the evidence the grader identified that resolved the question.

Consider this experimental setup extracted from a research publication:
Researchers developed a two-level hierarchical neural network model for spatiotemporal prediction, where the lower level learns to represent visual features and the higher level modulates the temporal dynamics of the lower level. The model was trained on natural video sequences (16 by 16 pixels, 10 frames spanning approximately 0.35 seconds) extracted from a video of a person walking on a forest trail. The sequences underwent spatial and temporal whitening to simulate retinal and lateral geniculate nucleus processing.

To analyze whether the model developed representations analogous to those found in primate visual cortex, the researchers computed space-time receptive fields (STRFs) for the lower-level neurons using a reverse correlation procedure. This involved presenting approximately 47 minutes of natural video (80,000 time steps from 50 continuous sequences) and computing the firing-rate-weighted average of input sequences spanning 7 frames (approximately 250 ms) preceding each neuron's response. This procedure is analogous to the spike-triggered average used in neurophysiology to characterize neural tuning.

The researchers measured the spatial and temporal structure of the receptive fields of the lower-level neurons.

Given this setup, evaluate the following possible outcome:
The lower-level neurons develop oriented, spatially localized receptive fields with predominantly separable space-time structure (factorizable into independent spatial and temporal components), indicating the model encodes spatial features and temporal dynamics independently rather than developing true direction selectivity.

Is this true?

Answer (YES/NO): NO